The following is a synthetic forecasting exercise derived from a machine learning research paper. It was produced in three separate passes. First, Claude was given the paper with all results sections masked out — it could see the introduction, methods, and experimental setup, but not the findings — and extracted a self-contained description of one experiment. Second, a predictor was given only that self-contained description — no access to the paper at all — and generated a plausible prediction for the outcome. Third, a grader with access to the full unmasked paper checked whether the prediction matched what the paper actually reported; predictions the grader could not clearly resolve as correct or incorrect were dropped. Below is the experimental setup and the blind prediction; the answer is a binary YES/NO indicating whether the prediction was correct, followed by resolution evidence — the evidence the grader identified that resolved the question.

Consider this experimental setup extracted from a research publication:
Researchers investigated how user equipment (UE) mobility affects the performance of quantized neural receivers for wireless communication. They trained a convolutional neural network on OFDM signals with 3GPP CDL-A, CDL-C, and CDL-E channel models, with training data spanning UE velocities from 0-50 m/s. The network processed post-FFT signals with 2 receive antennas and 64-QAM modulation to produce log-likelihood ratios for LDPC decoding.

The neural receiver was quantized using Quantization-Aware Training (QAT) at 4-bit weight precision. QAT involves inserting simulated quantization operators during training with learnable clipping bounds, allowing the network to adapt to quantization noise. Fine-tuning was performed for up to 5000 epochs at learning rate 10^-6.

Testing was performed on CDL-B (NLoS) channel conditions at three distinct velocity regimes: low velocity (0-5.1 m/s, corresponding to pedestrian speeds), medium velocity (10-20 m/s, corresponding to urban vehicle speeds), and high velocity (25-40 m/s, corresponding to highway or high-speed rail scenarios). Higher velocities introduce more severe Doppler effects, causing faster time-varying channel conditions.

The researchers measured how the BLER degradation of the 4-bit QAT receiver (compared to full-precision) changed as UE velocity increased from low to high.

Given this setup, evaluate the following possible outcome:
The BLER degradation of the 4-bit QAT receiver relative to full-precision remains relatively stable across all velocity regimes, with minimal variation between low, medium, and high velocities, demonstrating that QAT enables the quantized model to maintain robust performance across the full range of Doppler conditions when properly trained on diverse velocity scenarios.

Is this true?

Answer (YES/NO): YES